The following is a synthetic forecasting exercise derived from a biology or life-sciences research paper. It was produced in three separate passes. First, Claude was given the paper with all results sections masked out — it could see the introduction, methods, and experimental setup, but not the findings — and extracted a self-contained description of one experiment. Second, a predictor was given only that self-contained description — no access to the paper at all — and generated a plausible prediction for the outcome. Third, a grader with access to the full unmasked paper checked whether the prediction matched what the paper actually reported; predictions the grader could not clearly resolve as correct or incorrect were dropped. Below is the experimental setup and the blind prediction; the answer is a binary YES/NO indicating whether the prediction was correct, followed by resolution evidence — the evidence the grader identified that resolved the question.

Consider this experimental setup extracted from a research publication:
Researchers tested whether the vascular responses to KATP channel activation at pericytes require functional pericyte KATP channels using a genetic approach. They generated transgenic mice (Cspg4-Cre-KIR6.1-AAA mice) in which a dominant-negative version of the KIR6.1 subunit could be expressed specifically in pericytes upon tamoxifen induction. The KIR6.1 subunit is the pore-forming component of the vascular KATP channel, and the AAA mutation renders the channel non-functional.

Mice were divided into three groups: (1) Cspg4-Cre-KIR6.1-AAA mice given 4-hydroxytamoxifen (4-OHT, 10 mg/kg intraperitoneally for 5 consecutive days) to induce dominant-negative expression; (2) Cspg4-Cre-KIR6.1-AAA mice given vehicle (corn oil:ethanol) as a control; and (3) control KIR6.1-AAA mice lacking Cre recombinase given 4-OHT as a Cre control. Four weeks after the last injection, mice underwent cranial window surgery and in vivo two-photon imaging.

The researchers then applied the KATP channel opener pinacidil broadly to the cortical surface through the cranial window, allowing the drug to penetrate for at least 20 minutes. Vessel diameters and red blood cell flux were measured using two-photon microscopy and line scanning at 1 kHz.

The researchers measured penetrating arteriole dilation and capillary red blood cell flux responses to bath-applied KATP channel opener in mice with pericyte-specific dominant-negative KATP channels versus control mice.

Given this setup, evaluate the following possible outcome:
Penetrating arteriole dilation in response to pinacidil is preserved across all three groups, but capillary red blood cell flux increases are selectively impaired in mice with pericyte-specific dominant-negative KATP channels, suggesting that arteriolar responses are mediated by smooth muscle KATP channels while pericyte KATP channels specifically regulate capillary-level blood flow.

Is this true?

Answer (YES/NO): NO